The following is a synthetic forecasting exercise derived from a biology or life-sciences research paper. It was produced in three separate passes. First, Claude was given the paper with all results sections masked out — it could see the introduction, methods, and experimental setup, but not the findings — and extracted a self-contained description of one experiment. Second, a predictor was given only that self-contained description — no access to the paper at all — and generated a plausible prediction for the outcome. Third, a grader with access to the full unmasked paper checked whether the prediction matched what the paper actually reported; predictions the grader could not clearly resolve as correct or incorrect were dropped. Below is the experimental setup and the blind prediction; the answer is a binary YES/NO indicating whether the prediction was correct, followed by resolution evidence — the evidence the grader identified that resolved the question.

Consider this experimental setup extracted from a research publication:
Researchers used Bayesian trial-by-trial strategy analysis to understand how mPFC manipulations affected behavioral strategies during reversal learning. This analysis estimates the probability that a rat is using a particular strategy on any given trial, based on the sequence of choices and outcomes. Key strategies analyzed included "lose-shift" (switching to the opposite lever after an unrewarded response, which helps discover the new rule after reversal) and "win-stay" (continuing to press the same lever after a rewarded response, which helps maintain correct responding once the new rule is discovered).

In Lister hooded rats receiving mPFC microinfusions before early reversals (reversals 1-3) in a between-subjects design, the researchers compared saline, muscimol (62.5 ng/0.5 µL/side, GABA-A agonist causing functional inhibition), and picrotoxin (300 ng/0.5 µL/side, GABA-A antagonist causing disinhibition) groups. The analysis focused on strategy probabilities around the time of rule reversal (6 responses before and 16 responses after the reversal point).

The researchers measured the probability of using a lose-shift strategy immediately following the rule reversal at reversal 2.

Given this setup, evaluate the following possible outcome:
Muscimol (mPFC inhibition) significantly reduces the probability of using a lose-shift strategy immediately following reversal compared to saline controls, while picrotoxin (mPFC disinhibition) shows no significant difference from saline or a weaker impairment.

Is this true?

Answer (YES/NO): NO